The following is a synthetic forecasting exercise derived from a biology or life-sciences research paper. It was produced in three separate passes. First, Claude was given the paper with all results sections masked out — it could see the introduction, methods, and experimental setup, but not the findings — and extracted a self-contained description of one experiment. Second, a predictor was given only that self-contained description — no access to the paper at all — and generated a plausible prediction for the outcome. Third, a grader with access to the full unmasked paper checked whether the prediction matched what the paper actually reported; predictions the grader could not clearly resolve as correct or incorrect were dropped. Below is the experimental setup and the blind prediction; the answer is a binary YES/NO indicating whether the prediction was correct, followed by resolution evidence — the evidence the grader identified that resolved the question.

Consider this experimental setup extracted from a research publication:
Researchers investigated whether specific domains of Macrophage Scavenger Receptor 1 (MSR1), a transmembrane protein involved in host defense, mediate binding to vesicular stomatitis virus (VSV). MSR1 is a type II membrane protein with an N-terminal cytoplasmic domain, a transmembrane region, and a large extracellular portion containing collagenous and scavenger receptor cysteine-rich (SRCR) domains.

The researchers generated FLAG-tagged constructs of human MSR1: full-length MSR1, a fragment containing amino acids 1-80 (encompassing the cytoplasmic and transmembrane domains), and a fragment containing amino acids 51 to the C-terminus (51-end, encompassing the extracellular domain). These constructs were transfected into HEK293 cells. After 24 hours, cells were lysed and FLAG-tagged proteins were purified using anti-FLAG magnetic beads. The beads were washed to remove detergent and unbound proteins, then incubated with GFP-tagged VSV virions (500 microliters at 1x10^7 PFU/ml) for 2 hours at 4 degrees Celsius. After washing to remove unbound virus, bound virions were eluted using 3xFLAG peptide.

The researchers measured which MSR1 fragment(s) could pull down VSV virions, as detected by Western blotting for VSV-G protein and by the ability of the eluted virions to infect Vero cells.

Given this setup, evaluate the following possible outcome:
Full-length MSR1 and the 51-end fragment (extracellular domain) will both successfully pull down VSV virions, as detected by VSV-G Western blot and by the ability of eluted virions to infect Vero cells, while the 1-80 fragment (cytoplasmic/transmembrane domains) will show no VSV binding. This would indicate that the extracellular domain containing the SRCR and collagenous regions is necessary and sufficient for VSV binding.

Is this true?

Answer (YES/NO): YES